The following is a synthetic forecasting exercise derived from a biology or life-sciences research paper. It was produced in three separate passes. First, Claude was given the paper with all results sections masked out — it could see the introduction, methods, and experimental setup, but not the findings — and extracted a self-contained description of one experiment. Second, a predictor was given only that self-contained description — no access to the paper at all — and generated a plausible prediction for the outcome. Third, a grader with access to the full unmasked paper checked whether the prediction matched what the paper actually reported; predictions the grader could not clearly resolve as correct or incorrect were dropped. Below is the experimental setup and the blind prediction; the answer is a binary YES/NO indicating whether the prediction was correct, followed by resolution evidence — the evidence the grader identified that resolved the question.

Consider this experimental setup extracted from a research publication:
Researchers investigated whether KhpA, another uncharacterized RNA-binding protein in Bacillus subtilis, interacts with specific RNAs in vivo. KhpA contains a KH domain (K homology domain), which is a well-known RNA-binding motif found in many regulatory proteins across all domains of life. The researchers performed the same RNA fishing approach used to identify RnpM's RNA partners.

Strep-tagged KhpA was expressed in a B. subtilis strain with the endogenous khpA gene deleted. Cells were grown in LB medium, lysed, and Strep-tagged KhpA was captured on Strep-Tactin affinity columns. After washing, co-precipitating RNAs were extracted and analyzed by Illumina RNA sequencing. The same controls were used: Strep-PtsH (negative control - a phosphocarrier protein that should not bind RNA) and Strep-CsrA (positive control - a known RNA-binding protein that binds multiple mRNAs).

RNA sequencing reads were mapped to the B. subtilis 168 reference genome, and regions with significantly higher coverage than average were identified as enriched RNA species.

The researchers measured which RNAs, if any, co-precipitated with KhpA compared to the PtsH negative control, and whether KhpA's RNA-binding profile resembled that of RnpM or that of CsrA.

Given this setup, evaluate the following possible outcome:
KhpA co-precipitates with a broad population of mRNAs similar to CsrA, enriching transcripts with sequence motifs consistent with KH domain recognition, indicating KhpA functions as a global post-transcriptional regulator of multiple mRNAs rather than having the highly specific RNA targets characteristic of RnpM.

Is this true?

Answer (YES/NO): NO